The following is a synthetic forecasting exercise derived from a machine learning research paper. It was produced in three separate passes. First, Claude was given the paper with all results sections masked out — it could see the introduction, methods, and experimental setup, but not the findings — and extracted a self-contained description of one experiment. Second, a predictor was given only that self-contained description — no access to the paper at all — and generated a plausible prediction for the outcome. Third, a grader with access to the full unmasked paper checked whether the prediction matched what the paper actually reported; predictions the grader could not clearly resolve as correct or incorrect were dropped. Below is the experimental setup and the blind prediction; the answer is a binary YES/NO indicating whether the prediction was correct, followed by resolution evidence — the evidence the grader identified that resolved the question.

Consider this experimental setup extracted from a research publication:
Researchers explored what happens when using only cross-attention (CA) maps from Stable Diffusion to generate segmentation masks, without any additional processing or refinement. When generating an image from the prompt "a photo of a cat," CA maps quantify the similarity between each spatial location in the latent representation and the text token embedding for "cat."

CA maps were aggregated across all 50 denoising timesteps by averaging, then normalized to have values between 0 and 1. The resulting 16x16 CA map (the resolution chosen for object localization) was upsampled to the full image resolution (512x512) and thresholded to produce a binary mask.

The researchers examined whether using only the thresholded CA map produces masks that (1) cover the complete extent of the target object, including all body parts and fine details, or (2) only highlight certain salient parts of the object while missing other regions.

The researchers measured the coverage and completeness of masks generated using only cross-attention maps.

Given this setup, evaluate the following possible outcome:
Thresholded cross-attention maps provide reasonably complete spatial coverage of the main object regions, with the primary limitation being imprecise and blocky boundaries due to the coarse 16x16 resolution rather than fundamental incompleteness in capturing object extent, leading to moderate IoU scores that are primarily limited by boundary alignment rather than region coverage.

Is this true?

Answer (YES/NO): NO